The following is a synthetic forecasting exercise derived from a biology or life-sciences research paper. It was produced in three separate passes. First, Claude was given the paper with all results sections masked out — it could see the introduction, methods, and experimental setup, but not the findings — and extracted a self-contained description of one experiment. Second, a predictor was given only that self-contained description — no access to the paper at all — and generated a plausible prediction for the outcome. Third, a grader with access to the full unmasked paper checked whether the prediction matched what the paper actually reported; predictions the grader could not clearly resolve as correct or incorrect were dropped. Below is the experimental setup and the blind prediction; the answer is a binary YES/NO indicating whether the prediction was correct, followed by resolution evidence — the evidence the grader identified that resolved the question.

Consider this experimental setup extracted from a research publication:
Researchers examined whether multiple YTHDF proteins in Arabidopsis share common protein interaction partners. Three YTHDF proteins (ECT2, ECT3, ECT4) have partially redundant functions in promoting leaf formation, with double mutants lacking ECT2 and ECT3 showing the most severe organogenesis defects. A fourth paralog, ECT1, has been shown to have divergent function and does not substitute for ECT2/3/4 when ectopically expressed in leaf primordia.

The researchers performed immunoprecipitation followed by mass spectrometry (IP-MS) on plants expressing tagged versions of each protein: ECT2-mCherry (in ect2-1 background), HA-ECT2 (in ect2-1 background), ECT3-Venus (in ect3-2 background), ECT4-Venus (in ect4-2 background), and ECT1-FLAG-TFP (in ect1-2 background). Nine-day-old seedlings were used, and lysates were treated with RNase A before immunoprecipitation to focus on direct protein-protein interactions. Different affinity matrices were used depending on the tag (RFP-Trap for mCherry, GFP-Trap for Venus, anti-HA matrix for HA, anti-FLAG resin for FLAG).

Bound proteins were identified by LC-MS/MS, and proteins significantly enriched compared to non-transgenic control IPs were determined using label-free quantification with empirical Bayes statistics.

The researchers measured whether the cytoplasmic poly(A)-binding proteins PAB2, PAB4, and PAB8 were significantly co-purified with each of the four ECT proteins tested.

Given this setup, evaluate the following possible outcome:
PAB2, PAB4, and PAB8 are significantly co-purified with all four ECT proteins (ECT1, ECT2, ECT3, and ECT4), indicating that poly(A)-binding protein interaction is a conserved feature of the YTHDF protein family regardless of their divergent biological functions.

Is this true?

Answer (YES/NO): NO